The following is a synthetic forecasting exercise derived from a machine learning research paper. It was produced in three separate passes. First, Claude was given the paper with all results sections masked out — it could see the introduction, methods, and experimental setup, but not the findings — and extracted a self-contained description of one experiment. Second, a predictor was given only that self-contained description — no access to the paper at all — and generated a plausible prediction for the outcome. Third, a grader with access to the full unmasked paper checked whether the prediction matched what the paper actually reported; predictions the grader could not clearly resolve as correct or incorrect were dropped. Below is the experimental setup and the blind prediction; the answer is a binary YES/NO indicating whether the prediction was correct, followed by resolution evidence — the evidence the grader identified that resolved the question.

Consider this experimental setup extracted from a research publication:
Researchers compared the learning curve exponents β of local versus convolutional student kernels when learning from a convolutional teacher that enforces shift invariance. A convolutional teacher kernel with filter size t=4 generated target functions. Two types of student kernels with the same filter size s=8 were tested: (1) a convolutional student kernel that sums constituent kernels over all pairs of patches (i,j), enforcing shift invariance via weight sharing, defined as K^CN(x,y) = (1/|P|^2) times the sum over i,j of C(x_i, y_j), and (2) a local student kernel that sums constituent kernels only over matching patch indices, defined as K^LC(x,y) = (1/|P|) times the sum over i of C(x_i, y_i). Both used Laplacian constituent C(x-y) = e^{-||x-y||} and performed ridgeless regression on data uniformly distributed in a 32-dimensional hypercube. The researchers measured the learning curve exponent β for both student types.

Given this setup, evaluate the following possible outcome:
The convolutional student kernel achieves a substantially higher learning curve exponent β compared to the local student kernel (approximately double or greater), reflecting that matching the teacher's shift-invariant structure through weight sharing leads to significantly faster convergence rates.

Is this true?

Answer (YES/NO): NO